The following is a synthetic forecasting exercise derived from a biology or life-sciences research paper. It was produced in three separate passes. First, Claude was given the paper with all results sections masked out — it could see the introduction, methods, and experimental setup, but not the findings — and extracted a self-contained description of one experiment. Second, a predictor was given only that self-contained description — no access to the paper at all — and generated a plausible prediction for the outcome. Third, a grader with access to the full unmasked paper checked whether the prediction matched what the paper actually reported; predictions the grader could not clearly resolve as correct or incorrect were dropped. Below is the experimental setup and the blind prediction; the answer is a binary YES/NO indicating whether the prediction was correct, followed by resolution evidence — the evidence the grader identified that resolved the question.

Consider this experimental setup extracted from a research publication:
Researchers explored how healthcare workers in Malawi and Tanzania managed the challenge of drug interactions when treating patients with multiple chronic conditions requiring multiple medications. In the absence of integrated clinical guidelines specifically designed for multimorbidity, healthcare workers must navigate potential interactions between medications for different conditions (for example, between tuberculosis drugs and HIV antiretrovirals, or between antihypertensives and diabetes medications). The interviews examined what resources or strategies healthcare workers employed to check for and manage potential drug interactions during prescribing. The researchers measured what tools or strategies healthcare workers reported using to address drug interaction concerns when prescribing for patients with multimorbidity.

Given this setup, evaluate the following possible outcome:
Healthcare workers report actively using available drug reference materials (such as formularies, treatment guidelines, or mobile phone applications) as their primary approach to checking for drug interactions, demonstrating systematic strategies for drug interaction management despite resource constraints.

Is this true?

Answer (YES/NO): YES